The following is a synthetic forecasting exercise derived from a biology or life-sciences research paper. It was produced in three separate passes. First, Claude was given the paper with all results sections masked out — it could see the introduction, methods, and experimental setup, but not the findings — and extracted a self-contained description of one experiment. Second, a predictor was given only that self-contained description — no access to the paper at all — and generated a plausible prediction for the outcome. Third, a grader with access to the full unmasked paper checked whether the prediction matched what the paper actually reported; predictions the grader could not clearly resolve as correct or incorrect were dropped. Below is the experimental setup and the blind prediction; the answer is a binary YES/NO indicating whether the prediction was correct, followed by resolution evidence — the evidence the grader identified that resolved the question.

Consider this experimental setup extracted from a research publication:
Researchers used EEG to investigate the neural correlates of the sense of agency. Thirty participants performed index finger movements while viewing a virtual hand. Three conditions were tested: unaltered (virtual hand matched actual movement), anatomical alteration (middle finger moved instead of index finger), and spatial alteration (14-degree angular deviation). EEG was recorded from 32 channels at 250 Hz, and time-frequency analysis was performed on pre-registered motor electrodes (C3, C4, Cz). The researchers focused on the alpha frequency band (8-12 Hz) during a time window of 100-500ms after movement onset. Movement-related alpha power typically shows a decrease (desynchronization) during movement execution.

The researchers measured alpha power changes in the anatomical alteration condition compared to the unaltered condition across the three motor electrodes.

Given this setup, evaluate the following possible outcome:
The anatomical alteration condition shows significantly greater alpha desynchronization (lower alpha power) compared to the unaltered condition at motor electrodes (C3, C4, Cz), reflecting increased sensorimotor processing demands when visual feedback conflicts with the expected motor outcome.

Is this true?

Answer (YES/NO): NO